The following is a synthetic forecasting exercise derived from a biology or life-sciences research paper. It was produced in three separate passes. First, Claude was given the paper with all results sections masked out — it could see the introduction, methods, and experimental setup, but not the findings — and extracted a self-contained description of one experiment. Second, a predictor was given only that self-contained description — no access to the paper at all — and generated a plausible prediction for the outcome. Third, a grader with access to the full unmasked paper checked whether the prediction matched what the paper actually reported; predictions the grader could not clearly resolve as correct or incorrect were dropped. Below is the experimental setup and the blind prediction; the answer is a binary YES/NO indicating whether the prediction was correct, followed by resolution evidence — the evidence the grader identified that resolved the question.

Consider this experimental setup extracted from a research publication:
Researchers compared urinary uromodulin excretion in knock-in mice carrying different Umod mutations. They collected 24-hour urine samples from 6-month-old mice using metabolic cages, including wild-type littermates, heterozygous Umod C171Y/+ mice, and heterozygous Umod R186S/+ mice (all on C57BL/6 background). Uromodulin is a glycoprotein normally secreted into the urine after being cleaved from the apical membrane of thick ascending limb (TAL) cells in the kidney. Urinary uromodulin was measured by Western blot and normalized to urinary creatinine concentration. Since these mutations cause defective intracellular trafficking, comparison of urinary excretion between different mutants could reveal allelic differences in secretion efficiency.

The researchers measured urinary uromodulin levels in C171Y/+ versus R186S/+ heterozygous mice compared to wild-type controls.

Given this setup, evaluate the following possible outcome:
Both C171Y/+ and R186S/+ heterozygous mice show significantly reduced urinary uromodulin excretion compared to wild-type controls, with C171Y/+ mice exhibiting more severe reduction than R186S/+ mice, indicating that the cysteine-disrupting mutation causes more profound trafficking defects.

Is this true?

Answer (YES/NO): NO